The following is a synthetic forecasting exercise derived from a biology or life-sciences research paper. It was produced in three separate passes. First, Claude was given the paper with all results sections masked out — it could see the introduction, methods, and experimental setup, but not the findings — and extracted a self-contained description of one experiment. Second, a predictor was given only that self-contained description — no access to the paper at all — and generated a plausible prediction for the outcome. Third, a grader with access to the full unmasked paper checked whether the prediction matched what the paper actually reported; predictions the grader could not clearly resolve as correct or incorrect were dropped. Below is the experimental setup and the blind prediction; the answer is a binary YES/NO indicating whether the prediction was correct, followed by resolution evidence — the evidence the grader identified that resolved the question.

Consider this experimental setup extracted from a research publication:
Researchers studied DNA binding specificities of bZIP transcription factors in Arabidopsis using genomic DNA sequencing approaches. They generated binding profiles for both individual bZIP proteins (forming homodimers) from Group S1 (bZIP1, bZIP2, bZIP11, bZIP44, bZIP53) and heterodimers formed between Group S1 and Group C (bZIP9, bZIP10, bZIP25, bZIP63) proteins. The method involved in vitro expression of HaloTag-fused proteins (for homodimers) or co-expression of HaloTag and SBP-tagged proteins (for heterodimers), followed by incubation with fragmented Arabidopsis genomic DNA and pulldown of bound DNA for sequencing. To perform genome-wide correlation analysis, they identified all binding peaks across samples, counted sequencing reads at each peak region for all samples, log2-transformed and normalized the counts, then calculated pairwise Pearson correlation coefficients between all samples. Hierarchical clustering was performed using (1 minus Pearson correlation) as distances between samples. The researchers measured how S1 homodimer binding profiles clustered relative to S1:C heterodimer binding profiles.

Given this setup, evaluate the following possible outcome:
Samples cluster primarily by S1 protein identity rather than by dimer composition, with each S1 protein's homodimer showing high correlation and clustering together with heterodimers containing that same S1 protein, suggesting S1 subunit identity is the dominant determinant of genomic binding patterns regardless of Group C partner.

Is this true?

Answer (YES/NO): NO